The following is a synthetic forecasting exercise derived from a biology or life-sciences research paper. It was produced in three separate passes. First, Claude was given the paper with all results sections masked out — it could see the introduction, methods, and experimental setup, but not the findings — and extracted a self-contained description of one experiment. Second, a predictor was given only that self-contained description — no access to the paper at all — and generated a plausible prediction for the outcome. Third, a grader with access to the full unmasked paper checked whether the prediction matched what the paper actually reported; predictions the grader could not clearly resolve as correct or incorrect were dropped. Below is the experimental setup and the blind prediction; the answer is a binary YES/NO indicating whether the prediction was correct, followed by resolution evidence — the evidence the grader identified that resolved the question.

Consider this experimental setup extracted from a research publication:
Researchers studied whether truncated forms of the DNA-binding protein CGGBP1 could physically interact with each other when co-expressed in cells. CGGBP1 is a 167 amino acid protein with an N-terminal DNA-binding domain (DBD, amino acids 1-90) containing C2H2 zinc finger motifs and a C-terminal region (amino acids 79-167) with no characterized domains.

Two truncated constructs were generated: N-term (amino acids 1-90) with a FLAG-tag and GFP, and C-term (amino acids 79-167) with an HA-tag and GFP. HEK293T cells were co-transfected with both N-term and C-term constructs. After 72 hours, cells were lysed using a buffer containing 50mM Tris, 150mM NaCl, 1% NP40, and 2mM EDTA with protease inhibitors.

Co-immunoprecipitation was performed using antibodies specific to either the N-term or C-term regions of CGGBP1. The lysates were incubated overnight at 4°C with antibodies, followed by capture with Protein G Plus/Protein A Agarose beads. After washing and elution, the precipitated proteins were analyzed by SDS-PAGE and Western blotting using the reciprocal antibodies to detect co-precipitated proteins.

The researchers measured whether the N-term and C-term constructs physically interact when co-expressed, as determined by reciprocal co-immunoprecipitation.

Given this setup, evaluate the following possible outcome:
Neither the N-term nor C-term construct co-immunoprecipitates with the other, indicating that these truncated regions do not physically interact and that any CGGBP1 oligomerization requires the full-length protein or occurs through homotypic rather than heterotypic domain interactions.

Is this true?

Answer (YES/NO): YES